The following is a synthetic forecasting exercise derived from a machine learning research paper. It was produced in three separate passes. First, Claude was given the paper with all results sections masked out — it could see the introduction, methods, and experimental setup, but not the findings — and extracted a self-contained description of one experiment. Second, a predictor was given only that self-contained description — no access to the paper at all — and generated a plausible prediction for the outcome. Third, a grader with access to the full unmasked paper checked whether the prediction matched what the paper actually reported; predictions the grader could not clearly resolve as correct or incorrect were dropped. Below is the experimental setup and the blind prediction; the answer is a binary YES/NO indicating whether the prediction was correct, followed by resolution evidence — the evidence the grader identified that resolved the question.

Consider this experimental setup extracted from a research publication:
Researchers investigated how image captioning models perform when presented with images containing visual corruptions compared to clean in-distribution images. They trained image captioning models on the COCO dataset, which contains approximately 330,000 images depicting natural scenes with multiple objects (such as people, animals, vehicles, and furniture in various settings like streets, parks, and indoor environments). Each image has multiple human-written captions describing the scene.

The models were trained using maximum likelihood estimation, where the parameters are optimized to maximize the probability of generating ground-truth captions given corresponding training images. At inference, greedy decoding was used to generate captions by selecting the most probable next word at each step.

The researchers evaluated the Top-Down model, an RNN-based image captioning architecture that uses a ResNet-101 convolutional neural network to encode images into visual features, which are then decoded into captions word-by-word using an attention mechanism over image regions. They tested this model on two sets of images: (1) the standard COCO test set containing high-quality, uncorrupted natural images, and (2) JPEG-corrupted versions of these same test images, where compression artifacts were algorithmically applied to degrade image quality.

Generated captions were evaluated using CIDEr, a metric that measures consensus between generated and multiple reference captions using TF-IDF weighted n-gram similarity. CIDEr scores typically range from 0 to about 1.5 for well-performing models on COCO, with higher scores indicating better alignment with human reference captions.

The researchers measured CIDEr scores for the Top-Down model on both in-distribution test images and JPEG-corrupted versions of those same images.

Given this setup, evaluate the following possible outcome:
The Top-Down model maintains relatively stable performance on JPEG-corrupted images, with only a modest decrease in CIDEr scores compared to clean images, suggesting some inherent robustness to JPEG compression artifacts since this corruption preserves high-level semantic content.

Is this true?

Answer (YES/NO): NO